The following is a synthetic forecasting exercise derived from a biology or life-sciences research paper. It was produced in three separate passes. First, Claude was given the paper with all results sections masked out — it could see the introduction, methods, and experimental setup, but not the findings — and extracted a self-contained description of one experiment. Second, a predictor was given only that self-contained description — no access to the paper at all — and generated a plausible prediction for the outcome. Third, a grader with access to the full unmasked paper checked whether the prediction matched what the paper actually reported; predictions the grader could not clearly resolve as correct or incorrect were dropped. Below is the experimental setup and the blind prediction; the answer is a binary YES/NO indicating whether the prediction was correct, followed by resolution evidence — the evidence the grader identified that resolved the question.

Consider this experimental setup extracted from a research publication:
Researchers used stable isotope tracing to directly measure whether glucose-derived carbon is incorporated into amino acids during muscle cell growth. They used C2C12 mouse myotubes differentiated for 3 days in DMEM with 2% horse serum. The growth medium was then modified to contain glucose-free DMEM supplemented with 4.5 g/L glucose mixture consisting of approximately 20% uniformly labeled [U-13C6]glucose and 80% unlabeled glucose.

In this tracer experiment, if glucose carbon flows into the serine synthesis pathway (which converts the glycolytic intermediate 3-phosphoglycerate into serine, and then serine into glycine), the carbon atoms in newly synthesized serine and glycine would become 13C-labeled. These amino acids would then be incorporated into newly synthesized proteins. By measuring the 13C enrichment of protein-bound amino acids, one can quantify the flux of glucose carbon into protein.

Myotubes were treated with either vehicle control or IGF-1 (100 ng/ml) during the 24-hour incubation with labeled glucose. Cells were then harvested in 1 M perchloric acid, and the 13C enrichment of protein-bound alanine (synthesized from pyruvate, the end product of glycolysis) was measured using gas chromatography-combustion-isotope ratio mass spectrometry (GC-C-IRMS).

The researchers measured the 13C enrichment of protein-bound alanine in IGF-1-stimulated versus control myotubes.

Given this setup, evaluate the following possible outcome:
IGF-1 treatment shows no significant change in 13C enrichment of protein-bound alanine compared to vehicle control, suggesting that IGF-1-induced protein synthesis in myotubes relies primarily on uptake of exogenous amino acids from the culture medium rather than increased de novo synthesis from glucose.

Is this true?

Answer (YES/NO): NO